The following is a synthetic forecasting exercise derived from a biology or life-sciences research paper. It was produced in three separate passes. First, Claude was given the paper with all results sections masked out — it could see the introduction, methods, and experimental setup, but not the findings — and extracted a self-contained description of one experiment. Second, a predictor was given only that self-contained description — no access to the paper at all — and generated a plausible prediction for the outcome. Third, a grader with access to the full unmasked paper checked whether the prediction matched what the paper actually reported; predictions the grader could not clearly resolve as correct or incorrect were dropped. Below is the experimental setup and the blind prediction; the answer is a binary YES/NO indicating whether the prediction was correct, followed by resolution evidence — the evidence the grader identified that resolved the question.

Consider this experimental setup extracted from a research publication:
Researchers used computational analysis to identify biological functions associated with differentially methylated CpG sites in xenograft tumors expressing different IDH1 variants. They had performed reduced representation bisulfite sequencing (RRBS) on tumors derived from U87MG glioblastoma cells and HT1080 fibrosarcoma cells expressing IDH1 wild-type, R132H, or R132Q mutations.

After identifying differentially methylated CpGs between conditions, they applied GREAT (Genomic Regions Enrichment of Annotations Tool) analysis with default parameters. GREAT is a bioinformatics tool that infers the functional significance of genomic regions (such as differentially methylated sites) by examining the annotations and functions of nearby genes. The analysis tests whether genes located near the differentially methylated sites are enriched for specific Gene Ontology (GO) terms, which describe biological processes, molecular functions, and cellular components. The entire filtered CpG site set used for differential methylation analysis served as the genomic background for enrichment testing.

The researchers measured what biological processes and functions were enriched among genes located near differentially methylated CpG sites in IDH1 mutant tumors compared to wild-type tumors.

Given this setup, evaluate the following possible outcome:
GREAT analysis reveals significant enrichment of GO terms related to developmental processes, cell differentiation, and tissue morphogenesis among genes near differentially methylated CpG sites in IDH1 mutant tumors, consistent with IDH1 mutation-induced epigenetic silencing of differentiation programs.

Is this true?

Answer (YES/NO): YES